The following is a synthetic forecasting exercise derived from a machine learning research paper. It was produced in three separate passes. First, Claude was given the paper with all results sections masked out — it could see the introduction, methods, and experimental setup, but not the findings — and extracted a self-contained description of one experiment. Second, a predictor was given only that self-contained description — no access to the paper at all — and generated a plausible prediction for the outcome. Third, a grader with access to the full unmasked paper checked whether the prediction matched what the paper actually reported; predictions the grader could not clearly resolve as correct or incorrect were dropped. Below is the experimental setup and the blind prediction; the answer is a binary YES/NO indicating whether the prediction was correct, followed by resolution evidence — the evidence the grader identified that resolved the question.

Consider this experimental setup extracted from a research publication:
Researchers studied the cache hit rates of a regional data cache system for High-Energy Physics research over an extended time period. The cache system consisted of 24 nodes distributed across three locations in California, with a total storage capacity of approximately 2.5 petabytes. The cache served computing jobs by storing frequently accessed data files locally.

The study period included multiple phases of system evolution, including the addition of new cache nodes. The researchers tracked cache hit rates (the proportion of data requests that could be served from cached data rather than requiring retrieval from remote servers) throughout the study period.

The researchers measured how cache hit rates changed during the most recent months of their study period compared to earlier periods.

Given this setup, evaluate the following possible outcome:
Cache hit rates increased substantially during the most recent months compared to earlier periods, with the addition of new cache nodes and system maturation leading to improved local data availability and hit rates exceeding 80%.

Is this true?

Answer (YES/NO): NO